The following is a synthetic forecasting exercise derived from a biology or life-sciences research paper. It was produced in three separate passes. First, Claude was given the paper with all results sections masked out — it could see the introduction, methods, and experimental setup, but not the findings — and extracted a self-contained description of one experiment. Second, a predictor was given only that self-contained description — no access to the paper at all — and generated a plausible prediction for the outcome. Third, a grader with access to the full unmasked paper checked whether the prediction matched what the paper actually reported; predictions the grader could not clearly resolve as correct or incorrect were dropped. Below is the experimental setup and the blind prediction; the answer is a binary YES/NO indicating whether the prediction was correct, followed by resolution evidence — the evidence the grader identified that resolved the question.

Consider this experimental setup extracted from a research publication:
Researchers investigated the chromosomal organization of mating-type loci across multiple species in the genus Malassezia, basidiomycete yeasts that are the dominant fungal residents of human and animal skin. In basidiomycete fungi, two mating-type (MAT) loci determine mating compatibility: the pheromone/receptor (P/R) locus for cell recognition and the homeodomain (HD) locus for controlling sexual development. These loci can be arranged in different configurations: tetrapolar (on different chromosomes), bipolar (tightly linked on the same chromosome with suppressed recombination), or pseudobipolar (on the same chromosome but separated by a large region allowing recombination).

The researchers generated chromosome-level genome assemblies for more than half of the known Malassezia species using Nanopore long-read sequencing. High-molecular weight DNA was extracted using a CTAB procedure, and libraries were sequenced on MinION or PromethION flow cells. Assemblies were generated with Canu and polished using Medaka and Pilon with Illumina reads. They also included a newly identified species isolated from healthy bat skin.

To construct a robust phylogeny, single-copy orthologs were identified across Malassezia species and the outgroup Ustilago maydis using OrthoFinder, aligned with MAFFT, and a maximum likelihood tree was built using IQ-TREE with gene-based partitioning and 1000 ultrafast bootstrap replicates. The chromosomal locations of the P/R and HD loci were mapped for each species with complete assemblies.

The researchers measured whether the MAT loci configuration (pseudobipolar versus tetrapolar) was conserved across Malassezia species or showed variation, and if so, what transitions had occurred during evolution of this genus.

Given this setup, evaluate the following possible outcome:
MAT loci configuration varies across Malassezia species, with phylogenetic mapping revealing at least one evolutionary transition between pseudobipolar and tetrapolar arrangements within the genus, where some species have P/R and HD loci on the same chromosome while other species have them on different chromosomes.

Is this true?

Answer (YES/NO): YES